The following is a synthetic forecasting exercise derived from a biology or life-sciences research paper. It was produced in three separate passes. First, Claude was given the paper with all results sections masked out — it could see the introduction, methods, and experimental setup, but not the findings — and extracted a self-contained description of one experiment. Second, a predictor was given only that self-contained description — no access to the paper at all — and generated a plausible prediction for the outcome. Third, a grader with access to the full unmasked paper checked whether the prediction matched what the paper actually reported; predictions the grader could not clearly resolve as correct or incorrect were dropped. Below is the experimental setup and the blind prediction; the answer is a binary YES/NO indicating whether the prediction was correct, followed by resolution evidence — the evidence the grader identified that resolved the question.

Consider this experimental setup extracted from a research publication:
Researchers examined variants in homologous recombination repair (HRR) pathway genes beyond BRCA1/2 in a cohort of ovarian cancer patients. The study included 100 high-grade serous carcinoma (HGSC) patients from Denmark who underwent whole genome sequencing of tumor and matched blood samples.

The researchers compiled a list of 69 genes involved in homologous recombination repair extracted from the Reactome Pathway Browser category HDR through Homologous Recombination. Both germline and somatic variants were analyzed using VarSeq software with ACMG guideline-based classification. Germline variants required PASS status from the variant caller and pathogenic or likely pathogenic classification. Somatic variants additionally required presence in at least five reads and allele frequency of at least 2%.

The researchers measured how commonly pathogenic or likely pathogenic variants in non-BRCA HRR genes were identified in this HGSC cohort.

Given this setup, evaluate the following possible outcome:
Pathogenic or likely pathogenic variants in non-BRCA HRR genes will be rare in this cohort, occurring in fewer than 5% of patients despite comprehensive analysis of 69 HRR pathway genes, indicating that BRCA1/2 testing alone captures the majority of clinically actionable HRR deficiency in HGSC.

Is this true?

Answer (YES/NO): YES